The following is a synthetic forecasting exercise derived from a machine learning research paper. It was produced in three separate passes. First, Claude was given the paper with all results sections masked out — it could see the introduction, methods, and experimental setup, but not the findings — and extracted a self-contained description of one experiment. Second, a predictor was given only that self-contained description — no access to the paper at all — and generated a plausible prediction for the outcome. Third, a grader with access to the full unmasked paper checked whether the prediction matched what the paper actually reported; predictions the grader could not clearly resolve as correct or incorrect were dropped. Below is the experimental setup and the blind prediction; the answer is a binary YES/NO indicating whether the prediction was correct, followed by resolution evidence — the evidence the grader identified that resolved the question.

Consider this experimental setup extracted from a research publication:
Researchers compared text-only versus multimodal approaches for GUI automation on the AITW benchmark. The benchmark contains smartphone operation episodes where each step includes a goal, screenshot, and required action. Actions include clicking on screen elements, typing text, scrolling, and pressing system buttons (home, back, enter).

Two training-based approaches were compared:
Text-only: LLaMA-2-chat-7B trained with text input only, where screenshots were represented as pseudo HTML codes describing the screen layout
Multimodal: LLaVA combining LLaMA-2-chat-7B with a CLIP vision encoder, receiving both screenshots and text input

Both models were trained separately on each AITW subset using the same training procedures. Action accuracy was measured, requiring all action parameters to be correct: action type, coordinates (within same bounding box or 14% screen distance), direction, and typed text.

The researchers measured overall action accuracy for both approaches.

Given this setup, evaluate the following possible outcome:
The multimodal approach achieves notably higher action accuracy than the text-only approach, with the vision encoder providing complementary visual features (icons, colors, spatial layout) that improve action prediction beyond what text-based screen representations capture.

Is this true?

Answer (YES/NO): YES